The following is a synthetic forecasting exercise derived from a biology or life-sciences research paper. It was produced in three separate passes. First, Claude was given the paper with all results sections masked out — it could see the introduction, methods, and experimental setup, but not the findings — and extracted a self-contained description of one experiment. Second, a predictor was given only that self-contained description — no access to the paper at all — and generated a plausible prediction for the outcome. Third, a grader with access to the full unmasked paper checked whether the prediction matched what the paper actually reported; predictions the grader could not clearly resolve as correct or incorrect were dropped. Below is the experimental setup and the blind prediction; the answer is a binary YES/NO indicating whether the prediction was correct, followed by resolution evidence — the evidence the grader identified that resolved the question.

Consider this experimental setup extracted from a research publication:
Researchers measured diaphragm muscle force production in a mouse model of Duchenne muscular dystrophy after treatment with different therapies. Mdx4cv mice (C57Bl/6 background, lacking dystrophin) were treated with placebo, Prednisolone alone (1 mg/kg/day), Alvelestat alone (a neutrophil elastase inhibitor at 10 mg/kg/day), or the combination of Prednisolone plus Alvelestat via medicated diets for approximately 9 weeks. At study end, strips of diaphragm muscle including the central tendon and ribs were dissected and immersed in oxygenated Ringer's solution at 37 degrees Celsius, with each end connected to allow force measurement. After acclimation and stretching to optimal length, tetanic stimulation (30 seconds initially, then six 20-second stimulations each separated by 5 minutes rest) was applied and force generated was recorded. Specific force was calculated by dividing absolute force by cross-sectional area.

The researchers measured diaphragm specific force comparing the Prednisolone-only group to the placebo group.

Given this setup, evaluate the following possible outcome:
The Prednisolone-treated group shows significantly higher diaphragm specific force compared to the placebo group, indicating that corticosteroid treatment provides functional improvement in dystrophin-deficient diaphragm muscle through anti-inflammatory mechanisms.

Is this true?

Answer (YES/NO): YES